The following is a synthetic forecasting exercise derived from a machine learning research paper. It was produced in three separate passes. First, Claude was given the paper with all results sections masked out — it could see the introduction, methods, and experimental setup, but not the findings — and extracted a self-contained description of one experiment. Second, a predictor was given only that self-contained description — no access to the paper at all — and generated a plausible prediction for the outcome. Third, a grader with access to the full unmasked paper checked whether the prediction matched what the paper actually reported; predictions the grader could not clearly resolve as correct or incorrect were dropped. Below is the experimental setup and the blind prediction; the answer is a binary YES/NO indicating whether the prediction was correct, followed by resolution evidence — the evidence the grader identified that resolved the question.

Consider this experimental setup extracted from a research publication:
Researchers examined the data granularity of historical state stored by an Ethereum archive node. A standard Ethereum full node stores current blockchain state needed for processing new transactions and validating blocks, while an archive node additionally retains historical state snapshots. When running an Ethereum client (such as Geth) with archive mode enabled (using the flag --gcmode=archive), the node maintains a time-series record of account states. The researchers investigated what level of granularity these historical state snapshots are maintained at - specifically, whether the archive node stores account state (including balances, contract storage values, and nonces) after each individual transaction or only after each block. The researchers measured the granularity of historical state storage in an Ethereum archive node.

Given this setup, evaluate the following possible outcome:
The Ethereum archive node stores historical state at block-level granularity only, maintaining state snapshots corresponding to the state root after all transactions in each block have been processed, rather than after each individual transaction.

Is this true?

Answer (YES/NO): YES